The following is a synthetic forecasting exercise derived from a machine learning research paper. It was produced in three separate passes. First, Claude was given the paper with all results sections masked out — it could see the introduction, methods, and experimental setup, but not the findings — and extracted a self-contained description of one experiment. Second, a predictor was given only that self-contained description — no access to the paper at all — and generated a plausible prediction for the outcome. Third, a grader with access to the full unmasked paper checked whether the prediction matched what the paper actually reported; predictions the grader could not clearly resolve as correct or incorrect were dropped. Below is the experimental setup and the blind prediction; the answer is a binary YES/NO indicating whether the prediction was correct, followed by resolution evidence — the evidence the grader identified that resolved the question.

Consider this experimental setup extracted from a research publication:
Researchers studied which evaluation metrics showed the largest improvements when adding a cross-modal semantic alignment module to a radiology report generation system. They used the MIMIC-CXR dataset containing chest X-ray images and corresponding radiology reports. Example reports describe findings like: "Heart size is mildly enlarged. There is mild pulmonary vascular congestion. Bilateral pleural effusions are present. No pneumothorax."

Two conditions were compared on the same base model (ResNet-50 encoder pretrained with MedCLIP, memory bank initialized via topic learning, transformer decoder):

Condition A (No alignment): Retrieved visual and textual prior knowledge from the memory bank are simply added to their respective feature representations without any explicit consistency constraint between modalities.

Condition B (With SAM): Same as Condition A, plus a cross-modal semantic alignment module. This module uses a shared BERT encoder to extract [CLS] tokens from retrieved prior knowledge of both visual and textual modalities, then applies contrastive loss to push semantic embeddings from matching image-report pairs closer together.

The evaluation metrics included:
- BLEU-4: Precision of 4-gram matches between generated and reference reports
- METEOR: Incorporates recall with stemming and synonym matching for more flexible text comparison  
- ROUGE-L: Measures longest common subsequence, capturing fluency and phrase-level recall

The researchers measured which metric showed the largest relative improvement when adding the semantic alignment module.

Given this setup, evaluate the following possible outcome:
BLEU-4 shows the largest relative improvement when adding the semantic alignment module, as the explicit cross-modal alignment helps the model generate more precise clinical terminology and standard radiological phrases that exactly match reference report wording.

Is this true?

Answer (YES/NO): YES